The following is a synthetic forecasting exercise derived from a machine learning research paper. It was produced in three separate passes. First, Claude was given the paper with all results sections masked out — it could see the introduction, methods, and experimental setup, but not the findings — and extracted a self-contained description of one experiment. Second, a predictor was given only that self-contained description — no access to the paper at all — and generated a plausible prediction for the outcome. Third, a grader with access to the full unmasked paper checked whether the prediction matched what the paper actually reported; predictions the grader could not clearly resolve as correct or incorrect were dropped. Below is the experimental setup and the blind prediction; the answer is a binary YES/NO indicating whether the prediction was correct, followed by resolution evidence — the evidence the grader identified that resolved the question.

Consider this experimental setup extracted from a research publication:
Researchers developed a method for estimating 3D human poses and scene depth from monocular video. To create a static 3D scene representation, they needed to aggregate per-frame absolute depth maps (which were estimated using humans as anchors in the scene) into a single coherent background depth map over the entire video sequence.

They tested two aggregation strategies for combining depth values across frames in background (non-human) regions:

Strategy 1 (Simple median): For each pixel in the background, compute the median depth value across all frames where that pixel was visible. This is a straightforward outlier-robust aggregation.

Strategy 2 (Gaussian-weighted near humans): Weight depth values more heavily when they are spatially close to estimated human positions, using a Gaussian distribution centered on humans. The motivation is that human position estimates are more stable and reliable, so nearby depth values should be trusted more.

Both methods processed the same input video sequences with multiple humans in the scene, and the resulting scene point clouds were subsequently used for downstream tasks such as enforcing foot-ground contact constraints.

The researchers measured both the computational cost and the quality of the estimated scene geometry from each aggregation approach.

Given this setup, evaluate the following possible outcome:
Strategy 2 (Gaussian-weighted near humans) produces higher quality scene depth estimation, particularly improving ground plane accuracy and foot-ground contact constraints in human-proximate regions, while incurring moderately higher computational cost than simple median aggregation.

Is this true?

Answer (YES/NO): NO